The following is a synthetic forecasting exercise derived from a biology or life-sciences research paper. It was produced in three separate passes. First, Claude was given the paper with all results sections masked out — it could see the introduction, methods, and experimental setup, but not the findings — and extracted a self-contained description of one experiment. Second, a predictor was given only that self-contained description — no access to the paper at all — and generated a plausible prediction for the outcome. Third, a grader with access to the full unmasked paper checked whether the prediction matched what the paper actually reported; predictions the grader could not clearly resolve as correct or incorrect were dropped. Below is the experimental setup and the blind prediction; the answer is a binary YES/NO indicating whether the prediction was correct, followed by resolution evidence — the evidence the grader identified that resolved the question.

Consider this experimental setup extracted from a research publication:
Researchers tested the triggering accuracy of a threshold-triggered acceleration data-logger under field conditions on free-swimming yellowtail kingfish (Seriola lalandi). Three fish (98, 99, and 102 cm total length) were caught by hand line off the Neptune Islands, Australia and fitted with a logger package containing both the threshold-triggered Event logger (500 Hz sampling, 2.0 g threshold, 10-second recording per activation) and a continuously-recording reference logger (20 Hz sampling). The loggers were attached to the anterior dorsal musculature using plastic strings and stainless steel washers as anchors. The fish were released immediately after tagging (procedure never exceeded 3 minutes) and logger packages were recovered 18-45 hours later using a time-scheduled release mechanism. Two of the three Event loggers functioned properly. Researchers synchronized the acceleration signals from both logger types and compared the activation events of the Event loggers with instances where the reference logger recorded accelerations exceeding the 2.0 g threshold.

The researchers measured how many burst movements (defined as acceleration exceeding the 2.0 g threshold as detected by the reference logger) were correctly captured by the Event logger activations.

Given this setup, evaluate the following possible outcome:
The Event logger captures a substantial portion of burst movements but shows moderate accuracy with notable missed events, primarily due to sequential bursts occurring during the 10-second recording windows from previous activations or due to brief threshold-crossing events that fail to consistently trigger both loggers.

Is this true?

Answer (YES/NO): NO